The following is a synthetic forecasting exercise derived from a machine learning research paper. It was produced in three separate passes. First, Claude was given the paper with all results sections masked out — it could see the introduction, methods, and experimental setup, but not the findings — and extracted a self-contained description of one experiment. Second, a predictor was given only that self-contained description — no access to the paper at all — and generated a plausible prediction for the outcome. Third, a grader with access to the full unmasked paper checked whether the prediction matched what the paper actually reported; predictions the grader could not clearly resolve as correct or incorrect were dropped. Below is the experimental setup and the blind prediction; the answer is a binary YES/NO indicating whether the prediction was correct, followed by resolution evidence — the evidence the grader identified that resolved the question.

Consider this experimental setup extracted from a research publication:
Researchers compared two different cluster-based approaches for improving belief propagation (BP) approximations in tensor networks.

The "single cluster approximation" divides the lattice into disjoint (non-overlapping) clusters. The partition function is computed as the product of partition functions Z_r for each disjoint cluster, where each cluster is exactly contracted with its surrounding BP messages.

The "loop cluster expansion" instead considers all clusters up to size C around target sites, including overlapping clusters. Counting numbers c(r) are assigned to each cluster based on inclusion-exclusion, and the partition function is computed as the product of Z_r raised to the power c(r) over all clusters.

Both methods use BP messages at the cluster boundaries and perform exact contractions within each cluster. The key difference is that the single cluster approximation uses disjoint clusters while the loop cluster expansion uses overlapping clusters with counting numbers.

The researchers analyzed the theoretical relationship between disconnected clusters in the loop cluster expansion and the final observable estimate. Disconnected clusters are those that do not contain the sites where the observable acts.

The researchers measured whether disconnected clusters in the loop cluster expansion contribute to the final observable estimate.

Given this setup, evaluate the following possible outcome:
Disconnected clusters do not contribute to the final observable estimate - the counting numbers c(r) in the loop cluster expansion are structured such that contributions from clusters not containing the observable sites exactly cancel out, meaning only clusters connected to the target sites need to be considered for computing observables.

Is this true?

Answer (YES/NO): YES